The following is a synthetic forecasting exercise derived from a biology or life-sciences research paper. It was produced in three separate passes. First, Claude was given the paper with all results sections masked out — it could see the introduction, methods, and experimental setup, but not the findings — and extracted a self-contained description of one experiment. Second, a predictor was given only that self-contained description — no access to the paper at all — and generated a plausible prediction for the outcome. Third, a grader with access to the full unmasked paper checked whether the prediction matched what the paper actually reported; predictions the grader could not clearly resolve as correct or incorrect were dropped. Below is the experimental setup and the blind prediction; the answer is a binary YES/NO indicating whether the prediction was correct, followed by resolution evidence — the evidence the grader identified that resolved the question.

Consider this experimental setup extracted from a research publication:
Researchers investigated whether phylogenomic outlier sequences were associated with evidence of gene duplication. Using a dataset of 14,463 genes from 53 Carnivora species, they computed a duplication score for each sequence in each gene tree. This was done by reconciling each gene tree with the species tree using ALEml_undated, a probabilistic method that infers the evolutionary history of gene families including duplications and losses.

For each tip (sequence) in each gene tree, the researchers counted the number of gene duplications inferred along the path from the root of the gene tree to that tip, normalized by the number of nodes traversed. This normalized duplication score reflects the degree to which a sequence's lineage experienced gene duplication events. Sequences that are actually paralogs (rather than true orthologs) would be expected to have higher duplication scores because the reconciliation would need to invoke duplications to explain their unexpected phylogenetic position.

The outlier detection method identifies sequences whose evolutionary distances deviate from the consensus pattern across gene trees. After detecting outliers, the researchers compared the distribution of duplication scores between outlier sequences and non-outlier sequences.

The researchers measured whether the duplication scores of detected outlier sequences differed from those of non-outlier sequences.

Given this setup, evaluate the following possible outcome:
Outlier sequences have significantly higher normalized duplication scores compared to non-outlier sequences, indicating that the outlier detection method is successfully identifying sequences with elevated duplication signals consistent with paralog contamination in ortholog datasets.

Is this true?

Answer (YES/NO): YES